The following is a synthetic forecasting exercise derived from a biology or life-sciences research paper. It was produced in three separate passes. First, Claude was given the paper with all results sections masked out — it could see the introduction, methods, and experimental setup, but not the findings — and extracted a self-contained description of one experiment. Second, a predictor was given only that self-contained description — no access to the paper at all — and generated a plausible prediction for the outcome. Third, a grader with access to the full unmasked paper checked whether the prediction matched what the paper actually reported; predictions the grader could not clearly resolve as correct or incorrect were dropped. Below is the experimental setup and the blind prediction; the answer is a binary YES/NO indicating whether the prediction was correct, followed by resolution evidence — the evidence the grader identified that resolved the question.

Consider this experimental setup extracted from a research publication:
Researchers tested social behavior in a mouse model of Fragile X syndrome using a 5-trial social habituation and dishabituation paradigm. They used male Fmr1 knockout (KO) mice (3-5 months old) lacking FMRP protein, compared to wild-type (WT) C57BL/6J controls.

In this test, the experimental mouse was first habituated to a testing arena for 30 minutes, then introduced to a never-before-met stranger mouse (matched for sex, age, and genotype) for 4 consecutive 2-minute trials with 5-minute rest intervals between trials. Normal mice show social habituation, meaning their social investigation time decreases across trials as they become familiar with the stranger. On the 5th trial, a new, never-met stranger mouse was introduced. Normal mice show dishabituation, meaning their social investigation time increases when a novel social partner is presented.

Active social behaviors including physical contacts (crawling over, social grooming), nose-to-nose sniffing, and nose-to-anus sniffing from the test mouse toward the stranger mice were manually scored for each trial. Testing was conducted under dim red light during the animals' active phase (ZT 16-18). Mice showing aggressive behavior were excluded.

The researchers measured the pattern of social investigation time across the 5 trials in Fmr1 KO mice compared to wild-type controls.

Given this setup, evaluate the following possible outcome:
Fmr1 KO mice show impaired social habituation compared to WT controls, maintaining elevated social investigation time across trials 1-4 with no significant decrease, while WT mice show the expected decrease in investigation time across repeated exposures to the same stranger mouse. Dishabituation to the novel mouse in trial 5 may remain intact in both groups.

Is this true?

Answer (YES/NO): NO